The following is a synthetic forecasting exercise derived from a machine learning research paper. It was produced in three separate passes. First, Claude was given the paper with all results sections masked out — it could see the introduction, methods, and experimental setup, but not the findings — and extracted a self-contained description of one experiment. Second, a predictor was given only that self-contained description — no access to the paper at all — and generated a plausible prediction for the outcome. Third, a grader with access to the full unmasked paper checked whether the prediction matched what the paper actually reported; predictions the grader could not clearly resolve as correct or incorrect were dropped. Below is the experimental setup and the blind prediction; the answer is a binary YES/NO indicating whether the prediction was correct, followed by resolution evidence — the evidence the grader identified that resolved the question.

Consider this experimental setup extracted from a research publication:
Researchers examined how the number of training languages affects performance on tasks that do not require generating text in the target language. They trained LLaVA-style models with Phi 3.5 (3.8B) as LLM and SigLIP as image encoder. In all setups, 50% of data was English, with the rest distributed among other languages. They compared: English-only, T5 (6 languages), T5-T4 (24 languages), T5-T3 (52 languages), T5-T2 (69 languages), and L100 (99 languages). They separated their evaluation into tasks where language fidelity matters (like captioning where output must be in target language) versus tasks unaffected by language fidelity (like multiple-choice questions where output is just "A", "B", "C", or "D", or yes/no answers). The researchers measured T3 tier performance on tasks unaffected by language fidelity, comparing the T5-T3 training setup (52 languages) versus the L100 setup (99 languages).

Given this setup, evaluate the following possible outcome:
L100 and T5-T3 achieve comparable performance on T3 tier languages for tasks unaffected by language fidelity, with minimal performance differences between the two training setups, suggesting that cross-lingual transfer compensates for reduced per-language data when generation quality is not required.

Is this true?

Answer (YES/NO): YES